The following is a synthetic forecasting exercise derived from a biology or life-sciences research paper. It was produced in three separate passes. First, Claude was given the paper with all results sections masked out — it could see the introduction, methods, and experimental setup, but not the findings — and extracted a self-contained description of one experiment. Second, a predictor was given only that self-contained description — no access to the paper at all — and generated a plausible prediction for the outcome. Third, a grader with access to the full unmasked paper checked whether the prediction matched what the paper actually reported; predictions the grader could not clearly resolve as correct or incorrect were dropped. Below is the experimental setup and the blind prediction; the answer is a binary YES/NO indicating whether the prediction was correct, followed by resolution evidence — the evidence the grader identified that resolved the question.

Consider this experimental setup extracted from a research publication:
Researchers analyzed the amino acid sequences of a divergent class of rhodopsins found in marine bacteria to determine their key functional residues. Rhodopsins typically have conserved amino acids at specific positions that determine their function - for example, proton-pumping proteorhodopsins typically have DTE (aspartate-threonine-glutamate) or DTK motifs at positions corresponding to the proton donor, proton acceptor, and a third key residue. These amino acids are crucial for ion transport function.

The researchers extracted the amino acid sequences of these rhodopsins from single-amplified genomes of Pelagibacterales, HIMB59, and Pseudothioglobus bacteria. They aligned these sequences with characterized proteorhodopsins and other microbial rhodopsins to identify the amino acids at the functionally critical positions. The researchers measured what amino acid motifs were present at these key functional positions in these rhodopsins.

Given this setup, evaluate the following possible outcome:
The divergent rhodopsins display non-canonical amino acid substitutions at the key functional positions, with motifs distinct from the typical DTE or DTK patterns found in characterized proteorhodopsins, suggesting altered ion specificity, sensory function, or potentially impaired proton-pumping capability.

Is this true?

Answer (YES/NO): YES